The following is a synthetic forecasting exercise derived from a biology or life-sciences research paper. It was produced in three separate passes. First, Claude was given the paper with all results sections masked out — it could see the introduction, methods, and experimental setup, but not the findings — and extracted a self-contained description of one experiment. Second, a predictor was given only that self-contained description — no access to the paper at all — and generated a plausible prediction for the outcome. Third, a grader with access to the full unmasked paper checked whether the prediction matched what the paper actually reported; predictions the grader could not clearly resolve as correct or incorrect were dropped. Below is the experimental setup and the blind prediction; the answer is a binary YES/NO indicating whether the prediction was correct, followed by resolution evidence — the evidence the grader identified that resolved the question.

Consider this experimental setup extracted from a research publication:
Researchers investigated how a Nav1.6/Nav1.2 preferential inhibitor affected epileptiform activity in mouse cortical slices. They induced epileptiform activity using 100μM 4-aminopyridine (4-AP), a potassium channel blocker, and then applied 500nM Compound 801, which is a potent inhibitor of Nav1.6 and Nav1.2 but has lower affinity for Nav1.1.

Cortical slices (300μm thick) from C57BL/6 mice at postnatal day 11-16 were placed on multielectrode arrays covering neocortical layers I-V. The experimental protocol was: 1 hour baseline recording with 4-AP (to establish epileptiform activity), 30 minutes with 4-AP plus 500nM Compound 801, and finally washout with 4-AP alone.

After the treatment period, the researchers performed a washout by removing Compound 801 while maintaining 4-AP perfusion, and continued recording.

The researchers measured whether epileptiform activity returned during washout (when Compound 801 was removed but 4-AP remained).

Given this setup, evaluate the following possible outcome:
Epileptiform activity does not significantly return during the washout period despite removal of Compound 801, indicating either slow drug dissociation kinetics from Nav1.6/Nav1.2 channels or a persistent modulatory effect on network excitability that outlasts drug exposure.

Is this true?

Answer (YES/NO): NO